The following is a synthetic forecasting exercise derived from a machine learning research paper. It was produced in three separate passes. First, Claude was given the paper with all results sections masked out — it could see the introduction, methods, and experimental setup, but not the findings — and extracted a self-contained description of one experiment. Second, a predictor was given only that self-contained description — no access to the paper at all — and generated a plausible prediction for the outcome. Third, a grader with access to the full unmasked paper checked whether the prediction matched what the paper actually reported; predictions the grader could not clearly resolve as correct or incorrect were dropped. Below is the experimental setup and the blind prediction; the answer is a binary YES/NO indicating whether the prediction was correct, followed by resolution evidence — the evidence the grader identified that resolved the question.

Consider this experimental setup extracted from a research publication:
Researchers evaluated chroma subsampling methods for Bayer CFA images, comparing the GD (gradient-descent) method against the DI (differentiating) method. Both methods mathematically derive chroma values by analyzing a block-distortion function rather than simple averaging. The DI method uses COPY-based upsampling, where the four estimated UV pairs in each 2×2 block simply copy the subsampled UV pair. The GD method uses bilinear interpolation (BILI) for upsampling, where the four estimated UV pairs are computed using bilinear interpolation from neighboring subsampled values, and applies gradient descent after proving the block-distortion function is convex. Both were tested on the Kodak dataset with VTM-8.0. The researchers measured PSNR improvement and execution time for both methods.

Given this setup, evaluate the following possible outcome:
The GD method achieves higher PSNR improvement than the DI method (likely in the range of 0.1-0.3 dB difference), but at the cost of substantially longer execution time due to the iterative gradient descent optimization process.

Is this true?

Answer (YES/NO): NO